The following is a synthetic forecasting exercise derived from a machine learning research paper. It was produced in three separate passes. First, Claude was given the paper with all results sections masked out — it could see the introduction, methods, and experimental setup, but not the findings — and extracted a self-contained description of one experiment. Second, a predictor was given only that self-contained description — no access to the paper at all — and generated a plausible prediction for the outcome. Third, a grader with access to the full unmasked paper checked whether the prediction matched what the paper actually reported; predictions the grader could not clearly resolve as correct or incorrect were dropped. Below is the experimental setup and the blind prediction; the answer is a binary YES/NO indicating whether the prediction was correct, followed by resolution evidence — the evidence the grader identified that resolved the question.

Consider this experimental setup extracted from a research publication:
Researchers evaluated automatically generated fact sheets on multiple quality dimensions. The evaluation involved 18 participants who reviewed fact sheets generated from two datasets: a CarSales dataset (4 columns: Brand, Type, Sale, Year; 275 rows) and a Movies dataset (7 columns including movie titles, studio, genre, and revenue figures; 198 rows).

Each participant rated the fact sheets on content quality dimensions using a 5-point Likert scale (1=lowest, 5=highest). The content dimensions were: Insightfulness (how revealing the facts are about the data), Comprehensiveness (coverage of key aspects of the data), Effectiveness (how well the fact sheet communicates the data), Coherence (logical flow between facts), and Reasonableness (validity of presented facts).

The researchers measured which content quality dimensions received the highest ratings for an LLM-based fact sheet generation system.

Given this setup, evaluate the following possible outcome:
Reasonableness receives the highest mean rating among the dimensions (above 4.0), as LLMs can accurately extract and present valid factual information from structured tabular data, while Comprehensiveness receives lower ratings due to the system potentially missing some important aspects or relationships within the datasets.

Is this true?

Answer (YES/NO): NO